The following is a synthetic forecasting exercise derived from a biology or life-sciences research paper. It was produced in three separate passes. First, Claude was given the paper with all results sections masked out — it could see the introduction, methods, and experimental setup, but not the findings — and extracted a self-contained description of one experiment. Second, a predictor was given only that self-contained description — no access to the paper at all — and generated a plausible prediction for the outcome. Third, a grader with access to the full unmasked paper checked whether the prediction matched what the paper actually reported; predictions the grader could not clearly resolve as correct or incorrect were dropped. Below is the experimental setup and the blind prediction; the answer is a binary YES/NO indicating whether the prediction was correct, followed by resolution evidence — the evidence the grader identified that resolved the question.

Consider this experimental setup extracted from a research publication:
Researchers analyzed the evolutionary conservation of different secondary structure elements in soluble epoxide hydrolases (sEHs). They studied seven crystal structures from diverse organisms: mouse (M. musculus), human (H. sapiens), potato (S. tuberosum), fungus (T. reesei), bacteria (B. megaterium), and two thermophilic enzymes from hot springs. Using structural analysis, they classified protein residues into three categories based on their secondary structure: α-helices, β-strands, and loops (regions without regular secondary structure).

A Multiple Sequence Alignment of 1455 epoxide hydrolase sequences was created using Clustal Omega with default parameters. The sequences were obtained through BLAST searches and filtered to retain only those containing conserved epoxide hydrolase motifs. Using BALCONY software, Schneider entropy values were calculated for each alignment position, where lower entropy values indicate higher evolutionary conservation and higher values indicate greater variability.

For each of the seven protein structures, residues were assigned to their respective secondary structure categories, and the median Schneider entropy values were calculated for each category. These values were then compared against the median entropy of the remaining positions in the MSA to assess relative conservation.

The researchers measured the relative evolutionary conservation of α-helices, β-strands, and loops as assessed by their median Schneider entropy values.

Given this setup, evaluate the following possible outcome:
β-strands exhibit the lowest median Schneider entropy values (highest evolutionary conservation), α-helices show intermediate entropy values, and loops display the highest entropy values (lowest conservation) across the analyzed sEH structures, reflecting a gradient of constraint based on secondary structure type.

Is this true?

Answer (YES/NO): NO